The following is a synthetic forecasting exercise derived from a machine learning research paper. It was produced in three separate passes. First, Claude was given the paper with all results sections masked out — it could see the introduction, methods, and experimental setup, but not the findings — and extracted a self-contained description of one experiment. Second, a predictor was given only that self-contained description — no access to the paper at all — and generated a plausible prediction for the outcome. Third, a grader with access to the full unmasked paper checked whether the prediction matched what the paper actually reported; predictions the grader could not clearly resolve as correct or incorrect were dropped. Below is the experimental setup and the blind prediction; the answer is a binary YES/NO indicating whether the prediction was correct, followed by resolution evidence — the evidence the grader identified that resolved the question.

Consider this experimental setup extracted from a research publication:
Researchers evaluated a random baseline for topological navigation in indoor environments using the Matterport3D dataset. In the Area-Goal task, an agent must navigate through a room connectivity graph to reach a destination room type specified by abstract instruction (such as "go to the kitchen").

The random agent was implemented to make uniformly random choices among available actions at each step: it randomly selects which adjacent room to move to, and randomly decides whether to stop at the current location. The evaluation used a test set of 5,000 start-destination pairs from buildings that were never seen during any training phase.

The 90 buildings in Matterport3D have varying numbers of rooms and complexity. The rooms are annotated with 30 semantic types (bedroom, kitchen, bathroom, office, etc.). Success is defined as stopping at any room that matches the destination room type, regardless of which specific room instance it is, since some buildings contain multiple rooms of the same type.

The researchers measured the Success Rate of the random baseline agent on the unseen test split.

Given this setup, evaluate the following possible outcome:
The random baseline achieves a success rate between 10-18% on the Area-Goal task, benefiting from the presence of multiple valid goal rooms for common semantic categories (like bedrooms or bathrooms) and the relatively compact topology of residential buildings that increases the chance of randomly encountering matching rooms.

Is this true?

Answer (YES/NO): YES